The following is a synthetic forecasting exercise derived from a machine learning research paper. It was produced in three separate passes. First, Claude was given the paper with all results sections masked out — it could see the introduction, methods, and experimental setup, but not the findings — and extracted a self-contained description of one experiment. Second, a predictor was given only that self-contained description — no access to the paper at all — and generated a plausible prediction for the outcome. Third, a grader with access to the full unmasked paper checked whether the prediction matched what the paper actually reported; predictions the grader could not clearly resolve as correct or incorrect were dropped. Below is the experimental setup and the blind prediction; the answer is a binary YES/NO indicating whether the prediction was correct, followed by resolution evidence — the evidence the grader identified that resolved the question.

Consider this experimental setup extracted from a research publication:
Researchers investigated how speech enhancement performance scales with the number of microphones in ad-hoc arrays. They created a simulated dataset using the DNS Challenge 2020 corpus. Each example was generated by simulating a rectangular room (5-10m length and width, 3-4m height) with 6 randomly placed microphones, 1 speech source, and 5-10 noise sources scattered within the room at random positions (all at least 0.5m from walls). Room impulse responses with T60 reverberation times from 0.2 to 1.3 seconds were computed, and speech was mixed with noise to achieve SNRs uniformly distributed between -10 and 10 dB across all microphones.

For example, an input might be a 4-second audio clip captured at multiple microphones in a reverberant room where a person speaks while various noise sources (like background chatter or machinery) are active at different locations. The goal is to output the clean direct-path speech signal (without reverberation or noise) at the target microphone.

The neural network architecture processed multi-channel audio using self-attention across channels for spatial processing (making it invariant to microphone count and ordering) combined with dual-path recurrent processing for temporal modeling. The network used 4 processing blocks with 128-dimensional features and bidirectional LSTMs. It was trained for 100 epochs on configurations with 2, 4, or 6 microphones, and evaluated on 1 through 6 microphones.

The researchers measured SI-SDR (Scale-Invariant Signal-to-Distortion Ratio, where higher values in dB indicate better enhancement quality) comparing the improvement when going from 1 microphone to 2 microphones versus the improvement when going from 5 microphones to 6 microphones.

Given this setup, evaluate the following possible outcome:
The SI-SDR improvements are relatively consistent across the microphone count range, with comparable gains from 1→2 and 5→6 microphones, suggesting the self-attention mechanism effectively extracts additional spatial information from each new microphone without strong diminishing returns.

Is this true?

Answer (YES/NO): NO